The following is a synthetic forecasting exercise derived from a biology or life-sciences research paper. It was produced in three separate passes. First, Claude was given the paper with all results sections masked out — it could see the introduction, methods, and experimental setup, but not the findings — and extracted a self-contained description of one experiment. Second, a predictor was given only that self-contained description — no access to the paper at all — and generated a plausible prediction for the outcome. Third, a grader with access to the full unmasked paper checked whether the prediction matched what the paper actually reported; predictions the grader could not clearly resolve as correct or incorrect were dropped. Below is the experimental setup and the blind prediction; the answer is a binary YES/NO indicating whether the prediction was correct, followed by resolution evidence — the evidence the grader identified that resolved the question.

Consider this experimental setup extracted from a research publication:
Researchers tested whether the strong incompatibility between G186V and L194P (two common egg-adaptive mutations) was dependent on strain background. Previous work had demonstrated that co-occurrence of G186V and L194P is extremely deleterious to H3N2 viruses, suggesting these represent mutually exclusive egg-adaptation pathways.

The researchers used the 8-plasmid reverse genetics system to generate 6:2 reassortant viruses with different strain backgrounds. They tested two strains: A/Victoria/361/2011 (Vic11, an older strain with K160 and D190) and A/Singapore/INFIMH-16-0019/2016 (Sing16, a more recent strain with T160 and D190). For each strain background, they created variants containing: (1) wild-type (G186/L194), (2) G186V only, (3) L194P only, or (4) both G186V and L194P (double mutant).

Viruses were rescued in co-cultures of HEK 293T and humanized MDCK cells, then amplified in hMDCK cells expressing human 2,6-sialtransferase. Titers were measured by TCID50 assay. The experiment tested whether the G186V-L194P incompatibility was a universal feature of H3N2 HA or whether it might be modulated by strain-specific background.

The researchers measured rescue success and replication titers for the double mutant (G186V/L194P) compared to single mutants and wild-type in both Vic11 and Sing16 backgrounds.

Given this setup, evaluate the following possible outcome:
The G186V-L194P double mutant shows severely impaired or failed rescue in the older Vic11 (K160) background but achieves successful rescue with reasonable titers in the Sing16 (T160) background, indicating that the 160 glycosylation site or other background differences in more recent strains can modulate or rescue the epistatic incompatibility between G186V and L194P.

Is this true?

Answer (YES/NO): NO